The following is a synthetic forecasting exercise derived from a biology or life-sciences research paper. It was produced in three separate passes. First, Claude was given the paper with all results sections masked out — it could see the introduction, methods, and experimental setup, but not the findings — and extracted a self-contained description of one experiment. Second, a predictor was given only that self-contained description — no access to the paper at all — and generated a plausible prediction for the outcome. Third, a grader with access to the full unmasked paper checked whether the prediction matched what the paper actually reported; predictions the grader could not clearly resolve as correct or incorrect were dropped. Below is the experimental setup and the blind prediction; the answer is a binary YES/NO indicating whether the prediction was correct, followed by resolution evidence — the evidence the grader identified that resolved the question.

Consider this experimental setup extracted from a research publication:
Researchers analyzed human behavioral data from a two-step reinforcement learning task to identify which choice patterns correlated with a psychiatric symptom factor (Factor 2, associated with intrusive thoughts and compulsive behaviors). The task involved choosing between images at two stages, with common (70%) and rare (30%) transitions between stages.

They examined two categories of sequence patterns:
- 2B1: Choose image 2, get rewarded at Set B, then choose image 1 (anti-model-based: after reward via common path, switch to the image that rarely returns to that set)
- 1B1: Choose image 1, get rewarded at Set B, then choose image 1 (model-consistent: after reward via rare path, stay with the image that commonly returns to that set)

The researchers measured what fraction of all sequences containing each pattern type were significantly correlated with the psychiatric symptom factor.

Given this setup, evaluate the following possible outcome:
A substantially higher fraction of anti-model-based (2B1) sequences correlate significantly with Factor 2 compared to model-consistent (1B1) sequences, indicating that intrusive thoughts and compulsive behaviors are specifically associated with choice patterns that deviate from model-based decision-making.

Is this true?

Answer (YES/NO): YES